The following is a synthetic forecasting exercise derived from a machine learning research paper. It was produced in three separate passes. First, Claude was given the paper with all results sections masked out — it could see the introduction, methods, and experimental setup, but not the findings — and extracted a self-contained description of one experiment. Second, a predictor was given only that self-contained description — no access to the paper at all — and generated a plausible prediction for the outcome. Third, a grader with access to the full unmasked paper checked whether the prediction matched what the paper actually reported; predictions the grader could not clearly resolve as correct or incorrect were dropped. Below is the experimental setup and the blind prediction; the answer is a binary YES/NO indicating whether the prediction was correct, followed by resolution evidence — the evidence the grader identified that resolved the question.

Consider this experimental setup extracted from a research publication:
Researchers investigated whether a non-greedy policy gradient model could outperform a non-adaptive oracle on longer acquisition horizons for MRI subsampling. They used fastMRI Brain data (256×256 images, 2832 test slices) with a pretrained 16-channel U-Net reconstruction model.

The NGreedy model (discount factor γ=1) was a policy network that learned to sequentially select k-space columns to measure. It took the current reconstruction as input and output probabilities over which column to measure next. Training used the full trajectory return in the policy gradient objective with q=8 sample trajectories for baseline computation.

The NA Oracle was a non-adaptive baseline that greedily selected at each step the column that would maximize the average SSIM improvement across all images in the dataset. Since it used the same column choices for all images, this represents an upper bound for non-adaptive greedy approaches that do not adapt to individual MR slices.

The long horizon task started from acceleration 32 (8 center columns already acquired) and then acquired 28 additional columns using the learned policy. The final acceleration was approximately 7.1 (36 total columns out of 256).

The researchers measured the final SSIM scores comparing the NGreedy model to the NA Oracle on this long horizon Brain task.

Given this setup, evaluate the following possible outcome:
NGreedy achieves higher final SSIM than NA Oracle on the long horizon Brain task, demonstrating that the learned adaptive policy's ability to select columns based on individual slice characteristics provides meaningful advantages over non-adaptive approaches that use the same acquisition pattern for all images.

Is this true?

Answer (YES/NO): NO